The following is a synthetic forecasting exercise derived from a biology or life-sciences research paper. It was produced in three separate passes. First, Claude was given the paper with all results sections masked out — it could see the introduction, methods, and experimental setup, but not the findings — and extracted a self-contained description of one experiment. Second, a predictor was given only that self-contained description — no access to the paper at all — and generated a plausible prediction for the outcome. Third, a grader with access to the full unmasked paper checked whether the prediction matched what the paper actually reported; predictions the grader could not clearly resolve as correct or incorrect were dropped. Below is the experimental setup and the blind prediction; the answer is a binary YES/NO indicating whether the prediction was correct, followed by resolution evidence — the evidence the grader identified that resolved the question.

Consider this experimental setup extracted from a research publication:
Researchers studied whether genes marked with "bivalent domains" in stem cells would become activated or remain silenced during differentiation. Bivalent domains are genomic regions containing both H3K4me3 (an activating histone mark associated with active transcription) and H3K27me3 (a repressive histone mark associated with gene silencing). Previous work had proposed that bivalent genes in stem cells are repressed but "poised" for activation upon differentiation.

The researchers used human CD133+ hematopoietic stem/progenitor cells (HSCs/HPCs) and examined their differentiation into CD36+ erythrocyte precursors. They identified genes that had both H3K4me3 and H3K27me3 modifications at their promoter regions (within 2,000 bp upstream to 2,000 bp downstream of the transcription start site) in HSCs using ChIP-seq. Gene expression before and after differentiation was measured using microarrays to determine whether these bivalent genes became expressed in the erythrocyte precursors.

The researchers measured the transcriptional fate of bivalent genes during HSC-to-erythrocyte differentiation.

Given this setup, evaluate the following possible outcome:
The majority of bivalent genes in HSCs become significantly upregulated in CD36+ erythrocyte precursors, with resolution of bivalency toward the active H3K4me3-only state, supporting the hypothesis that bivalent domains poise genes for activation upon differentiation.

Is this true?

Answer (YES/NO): NO